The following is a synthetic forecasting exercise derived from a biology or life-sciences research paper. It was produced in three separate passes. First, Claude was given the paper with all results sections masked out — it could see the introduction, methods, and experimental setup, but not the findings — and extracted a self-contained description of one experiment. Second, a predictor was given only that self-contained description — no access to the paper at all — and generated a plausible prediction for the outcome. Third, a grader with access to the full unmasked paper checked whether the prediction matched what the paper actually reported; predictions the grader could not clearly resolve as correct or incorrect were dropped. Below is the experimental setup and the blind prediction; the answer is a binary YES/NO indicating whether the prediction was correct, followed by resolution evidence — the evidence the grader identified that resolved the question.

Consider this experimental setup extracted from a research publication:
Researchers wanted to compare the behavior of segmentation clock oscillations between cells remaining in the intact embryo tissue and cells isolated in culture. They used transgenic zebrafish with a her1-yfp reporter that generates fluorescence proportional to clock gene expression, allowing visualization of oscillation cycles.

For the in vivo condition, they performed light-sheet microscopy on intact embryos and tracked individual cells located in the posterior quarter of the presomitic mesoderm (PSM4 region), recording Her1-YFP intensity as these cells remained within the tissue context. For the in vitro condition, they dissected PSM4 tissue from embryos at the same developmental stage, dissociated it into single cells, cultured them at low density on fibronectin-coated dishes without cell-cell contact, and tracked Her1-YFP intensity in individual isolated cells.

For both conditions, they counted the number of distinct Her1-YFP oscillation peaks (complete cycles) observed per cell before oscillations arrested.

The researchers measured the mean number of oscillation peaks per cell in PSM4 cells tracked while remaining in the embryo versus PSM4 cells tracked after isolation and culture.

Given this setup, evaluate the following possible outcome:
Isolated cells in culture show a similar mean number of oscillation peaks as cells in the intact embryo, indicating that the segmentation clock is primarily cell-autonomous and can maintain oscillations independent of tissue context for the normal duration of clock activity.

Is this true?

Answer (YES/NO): NO